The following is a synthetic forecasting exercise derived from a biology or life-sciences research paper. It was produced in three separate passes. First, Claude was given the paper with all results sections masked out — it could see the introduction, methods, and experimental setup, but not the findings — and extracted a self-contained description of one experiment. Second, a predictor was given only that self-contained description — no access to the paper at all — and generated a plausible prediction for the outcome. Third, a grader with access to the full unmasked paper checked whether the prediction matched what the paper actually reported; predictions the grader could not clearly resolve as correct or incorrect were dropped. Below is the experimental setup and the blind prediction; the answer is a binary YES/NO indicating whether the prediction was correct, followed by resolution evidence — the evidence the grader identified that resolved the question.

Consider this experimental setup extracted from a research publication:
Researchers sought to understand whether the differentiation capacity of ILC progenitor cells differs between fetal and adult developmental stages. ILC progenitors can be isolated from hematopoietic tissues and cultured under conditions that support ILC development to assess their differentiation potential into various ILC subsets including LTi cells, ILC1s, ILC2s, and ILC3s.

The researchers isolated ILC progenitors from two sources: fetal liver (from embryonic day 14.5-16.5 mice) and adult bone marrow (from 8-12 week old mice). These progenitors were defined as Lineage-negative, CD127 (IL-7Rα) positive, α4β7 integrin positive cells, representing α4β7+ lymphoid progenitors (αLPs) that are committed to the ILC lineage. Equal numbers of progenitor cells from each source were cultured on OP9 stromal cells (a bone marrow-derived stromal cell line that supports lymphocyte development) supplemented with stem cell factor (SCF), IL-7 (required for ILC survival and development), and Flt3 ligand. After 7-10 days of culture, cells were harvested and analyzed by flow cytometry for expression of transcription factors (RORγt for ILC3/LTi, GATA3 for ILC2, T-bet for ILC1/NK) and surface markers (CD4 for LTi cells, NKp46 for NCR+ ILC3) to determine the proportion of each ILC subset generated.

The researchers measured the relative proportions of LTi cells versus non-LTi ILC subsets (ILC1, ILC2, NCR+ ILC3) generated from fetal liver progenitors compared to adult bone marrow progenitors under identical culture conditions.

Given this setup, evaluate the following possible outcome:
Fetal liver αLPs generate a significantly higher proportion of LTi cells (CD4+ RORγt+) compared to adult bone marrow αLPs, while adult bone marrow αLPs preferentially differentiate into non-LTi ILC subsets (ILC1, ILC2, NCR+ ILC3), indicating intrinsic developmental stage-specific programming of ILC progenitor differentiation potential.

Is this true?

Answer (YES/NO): YES